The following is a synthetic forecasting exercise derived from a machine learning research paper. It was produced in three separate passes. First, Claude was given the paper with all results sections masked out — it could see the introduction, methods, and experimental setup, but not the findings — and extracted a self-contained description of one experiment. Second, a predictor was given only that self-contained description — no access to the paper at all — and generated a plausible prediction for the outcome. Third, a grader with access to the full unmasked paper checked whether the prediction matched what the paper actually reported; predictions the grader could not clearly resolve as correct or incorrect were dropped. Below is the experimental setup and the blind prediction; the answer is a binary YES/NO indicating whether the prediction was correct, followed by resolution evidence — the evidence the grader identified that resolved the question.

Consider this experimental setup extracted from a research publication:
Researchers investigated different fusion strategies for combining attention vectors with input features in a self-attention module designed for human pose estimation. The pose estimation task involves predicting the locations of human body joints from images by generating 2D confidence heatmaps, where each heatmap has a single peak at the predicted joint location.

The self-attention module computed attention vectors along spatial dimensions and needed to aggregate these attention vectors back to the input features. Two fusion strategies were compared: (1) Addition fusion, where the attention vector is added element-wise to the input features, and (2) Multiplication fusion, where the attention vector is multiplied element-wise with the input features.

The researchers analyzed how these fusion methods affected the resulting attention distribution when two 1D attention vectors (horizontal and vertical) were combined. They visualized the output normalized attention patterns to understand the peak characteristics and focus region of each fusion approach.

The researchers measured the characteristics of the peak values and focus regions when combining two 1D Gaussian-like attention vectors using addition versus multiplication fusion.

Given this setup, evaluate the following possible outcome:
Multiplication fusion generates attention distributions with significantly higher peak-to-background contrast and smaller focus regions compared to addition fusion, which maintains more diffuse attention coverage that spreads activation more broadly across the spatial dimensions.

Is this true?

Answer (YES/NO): YES